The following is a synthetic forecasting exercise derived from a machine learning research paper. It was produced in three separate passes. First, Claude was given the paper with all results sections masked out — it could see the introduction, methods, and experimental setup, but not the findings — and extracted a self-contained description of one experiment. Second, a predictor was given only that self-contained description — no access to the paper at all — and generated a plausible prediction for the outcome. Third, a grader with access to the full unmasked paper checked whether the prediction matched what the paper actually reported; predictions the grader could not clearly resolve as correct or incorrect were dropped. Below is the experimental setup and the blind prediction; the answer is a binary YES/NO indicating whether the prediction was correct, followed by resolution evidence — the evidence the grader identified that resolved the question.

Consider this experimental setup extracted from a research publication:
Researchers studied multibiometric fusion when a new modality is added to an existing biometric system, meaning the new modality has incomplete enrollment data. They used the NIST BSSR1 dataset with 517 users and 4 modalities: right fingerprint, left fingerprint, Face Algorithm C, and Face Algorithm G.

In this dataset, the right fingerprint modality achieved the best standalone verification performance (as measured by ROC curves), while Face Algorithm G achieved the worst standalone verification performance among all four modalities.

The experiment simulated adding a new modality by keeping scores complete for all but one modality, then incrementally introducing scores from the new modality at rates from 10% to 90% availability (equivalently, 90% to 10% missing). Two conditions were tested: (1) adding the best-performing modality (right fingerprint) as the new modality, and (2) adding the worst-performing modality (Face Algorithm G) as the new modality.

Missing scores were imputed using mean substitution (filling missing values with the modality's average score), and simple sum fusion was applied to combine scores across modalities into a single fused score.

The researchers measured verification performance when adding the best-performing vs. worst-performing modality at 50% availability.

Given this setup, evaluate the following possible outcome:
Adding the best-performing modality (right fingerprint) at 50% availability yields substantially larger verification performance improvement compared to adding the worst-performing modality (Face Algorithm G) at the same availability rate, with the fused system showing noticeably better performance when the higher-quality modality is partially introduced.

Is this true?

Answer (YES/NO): NO